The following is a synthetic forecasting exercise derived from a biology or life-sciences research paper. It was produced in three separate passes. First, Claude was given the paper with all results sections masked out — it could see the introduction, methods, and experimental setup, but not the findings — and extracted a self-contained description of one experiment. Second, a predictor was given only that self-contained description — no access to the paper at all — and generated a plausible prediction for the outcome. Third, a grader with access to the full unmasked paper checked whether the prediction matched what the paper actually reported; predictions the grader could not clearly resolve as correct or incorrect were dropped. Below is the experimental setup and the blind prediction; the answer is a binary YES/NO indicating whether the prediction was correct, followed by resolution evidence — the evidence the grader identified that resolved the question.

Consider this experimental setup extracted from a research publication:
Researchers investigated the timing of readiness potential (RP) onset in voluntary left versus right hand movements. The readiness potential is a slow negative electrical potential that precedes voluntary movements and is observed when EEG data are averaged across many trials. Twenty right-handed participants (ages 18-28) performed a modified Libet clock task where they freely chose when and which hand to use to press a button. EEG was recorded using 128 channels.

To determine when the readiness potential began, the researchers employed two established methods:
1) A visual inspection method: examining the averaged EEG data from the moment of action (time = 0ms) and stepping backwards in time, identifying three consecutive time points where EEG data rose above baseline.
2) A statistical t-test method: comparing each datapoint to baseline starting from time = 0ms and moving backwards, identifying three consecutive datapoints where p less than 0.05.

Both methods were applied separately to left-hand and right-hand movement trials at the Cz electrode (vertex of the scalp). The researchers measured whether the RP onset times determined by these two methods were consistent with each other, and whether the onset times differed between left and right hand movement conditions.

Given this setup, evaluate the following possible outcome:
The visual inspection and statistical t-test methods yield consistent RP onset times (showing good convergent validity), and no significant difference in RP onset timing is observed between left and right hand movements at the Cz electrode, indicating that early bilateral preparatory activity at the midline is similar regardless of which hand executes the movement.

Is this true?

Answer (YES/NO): NO